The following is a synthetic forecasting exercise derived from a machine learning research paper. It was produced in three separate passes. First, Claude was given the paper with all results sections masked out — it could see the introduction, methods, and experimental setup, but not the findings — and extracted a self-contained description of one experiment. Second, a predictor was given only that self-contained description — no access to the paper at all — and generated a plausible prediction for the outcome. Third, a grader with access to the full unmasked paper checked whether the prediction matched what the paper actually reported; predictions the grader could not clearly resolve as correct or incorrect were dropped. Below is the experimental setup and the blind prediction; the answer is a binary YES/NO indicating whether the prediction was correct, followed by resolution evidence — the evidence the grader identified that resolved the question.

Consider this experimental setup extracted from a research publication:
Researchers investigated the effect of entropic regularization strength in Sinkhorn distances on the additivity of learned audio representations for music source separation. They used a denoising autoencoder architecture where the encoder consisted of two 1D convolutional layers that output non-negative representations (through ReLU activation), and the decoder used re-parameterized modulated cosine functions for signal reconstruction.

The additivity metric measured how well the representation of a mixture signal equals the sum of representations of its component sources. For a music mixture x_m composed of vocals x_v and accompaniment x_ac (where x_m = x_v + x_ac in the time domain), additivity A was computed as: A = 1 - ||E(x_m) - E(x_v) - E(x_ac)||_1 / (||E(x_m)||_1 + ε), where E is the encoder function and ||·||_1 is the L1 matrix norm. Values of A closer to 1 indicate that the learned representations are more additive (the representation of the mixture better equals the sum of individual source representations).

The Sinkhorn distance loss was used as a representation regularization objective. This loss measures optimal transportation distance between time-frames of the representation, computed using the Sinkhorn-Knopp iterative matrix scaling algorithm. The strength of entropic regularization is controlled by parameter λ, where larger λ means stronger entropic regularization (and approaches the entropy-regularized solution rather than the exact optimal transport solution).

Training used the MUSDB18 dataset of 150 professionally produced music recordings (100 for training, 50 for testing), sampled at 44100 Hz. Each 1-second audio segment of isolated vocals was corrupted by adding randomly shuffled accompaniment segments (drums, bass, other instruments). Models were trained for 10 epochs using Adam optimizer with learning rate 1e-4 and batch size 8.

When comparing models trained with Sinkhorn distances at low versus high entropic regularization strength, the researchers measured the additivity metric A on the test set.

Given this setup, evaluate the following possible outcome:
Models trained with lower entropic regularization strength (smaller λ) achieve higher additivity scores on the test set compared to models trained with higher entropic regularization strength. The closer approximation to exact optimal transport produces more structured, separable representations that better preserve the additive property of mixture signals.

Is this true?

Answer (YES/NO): NO